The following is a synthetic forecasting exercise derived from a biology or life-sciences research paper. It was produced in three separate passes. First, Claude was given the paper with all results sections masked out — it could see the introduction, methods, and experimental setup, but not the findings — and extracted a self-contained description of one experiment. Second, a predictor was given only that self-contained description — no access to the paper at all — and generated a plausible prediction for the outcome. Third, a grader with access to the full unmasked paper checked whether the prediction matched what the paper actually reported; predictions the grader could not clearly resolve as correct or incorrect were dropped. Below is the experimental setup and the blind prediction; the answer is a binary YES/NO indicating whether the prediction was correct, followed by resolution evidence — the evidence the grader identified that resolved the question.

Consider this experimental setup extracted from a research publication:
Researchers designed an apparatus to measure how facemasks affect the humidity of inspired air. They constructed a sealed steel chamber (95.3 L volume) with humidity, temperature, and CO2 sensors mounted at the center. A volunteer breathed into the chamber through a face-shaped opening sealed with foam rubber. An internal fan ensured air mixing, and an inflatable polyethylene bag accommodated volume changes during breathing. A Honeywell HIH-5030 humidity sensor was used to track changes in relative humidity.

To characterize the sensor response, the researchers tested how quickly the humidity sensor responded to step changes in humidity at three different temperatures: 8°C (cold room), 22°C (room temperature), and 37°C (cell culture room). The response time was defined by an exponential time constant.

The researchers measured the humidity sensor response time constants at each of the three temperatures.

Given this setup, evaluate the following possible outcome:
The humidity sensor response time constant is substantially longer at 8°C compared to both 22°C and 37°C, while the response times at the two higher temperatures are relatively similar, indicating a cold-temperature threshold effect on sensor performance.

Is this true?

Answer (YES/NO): NO